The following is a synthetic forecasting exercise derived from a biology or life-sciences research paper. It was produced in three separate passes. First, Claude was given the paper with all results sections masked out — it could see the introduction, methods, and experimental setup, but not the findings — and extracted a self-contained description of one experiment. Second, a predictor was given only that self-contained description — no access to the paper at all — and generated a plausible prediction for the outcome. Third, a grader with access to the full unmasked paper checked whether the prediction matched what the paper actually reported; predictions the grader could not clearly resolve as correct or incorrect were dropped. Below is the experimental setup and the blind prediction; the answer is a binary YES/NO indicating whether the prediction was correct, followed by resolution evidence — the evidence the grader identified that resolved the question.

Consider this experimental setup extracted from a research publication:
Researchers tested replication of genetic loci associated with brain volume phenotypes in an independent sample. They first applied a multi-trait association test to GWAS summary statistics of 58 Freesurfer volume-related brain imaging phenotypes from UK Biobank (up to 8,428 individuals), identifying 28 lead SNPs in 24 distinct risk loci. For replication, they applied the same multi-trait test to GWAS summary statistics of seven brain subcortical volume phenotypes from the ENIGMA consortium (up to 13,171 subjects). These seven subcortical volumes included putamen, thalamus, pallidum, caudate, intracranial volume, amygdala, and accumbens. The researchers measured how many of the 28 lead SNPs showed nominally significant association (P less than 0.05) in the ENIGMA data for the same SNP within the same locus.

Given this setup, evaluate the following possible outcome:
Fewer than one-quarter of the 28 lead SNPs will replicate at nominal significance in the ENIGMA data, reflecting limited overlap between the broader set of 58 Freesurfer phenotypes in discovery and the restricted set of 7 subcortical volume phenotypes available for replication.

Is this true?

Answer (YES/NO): NO